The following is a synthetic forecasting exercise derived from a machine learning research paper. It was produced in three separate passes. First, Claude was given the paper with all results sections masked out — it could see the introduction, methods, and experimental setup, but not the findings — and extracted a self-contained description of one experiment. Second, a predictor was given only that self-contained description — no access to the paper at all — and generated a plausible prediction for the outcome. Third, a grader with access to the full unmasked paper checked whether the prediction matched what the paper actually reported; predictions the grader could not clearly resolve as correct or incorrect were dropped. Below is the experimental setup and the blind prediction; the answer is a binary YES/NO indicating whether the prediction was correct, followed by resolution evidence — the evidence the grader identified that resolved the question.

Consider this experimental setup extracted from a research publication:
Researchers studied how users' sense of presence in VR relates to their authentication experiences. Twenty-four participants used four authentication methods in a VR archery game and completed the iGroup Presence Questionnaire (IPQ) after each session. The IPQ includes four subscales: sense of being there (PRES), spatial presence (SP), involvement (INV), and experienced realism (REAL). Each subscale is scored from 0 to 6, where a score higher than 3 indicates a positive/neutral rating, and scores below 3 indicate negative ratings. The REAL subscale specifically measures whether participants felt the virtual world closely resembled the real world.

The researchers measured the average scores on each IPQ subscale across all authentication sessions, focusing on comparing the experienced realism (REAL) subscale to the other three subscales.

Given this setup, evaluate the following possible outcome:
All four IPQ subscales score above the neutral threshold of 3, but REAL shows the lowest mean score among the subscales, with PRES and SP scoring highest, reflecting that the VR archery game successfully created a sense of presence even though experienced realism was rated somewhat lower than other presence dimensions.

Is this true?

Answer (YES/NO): NO